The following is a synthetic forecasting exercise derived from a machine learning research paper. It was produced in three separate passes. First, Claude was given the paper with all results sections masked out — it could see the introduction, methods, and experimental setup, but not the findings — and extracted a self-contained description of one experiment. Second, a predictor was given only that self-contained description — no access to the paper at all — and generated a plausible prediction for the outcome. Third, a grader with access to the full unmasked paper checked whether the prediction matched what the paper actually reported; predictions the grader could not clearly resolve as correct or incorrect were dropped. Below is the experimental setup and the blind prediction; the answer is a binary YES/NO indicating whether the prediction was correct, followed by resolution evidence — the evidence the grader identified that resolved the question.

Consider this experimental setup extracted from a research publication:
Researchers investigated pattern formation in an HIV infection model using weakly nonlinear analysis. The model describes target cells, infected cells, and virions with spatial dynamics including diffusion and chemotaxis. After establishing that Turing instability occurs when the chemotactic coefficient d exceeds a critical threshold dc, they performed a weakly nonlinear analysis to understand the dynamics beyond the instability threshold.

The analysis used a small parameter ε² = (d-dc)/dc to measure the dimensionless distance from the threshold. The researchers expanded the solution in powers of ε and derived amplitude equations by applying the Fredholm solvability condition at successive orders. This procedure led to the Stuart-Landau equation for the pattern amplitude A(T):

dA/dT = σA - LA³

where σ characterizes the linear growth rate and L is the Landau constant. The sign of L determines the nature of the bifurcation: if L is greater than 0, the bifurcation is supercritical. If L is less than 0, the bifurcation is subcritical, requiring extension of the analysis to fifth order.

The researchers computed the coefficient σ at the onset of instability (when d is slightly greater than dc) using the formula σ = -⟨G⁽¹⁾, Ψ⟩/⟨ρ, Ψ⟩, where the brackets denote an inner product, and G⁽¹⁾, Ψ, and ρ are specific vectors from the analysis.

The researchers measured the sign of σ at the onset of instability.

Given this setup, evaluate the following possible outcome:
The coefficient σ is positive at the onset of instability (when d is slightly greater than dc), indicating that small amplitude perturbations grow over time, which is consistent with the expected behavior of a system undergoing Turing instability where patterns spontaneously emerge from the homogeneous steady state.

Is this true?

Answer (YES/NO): YES